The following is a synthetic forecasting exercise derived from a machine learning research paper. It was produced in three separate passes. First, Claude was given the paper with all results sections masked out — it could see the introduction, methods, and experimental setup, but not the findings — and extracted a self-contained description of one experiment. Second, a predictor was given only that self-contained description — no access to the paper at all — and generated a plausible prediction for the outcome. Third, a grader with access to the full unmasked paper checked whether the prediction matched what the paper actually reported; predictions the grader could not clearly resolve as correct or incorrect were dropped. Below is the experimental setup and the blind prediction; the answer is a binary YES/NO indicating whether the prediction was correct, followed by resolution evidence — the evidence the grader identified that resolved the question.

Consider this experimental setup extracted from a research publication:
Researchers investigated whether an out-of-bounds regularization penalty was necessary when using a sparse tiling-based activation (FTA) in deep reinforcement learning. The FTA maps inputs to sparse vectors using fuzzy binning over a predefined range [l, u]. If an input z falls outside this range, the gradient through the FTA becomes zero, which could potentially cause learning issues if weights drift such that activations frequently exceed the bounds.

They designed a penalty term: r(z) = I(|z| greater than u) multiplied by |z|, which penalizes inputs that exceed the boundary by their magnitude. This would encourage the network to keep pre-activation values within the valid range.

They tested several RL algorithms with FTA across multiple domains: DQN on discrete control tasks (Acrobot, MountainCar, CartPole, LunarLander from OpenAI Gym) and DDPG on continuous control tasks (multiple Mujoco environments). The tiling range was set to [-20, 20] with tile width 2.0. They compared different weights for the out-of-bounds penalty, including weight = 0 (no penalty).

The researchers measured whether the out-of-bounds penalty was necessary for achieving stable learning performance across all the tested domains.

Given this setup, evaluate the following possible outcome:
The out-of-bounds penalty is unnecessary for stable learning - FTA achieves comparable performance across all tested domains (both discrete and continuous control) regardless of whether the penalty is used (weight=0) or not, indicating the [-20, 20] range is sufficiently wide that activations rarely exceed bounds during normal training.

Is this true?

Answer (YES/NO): NO